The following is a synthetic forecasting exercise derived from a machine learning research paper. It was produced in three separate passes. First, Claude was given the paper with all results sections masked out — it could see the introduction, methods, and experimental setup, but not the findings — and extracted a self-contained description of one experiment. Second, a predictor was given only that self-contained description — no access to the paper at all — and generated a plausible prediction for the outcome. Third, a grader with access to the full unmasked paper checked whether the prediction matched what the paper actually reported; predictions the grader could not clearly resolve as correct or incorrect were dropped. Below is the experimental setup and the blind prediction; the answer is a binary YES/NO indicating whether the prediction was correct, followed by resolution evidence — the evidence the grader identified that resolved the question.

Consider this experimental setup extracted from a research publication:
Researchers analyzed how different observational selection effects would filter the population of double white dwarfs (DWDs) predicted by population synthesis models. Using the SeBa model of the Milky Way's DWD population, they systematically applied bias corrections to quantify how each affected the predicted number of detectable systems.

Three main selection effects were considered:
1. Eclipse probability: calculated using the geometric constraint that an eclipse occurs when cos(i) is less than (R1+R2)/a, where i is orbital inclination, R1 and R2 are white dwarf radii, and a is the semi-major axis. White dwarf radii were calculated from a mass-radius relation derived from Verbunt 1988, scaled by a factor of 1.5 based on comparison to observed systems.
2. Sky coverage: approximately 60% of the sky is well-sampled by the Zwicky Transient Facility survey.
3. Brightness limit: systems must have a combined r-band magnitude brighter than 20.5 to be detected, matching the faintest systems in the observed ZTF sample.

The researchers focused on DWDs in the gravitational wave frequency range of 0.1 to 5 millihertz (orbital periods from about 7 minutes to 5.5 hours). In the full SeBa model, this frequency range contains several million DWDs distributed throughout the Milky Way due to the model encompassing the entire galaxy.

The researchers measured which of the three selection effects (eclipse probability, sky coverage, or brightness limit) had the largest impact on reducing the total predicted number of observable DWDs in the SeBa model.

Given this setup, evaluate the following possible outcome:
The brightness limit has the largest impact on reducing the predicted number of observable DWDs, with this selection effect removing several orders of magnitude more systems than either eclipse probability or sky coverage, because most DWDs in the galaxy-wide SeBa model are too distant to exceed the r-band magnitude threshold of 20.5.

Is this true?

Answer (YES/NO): NO